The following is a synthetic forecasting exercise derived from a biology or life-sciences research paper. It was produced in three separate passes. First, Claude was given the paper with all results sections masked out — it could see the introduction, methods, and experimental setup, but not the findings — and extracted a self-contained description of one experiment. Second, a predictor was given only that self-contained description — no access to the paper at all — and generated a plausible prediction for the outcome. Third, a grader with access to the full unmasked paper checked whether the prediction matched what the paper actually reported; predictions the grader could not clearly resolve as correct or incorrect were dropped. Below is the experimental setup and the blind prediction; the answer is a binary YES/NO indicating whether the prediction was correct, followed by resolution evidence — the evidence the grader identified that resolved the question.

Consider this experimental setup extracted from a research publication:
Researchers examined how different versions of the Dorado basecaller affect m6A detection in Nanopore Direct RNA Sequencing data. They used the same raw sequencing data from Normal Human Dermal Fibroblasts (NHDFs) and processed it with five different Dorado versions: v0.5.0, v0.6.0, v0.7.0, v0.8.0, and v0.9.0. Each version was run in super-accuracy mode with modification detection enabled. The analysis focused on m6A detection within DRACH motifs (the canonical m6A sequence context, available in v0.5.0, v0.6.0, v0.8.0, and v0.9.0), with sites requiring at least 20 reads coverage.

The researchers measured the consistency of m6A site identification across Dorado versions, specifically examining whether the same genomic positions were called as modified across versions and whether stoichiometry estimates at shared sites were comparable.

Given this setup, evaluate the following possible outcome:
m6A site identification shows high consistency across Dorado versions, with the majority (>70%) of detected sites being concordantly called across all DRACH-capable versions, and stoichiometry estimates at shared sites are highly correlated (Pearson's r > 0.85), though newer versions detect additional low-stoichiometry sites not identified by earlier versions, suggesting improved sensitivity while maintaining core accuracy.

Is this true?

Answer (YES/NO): NO